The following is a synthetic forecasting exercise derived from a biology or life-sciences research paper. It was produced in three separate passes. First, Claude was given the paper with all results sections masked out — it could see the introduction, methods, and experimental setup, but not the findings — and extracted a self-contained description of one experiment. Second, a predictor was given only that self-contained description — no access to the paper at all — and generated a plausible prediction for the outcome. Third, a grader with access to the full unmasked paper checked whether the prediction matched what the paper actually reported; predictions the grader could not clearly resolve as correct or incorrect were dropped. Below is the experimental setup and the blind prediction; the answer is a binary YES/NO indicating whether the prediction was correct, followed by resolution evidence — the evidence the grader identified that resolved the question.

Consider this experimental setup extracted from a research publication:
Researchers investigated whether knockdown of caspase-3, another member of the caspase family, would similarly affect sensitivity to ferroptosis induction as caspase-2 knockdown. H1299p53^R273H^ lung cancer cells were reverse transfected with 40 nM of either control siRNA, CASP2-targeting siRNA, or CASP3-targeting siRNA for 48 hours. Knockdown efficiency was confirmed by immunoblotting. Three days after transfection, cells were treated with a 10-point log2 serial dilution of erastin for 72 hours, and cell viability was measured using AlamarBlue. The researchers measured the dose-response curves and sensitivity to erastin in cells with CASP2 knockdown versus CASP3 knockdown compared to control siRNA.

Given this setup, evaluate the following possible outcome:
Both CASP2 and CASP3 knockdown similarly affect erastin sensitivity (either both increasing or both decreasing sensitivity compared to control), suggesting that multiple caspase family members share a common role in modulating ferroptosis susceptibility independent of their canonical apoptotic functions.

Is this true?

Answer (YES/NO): NO